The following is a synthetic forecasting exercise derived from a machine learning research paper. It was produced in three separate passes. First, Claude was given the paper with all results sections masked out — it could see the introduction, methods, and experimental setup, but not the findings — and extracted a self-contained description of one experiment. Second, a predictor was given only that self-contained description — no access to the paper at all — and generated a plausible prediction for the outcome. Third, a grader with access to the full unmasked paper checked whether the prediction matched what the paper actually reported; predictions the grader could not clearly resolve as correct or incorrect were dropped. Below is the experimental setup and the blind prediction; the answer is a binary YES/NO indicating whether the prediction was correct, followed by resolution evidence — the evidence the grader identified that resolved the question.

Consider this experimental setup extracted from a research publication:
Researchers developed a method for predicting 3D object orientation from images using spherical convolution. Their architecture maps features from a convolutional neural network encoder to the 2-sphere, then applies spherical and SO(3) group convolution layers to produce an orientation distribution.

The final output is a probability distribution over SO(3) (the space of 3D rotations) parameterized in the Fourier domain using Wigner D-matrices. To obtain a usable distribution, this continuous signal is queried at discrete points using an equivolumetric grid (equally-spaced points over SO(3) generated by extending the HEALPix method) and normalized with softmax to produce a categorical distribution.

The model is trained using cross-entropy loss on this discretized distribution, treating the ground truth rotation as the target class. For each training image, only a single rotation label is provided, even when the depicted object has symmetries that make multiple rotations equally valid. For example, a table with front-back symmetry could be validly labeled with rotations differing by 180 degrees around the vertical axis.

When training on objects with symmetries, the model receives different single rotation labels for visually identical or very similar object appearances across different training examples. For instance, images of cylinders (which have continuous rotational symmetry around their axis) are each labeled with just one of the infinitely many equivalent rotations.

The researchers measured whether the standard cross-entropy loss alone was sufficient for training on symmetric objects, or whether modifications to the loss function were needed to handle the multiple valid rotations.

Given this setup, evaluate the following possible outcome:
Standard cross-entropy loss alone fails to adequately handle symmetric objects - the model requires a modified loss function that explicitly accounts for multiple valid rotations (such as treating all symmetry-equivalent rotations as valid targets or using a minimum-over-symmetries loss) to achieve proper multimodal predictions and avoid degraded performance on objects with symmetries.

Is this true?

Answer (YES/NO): NO